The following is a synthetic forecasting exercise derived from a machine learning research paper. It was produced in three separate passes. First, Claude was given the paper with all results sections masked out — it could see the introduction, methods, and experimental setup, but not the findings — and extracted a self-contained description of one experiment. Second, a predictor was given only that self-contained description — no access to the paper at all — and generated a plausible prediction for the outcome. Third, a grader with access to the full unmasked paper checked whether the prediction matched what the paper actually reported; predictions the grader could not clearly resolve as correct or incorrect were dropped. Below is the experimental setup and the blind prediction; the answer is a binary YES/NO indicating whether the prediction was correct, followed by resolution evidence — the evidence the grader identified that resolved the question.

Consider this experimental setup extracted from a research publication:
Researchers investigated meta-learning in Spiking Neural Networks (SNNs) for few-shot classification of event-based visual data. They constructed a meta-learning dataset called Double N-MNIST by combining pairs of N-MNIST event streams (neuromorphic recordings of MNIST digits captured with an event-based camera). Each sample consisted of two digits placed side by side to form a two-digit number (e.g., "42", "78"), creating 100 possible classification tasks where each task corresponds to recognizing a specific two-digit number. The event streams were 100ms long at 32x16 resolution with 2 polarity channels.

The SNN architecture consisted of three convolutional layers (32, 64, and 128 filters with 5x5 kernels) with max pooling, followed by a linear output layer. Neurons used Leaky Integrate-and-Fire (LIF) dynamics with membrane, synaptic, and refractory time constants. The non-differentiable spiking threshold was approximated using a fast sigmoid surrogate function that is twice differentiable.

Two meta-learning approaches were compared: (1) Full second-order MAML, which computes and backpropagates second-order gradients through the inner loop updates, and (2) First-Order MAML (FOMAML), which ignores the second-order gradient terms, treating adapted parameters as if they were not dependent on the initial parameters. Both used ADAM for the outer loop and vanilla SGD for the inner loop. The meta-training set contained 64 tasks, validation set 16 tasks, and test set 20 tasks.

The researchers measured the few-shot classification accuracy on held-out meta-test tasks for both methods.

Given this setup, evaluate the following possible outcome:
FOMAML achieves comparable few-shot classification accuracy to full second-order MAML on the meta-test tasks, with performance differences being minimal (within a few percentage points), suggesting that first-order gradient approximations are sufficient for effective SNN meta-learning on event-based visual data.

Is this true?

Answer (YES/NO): NO